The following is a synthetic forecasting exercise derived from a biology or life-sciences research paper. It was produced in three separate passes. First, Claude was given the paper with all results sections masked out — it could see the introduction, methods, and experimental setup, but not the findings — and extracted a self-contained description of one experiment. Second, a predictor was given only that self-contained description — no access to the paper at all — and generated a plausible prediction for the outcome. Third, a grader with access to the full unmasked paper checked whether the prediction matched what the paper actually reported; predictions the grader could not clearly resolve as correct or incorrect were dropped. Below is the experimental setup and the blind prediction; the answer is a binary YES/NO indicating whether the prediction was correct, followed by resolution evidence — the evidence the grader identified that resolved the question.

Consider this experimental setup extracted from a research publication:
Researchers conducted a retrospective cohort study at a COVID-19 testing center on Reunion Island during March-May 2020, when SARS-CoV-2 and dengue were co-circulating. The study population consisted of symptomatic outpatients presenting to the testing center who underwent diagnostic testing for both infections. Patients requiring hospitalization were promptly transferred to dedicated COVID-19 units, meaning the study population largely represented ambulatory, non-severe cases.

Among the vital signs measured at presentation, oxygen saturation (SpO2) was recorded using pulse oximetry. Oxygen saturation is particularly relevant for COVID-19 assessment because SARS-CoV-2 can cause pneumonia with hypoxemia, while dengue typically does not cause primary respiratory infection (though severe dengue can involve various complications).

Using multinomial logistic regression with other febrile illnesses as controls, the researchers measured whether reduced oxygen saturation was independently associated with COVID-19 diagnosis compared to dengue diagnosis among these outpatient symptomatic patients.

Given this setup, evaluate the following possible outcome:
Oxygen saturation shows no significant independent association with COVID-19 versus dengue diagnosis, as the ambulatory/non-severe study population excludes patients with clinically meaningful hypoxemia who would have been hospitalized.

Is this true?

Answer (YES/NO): YES